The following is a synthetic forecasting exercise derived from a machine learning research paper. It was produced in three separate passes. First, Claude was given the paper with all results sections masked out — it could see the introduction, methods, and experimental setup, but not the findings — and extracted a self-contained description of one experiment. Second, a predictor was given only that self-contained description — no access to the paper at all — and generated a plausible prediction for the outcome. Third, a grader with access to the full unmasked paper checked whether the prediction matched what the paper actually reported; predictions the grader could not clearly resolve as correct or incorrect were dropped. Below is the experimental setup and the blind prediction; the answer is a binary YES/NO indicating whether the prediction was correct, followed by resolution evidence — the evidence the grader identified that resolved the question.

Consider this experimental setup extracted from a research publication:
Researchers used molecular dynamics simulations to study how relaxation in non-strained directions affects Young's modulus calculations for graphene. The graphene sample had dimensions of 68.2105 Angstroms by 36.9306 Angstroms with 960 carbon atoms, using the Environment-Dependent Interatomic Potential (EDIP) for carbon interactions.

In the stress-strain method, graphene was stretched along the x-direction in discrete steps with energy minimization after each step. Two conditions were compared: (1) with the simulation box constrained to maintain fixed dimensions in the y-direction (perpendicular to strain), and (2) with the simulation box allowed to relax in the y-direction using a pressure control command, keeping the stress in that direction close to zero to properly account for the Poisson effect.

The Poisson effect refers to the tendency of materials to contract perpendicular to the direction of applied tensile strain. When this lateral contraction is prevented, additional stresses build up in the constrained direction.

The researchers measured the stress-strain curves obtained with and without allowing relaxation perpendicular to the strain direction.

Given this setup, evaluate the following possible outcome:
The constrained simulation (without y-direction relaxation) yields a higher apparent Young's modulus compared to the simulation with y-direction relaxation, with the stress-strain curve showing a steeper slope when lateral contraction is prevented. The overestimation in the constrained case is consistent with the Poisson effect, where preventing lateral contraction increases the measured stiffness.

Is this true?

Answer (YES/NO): YES